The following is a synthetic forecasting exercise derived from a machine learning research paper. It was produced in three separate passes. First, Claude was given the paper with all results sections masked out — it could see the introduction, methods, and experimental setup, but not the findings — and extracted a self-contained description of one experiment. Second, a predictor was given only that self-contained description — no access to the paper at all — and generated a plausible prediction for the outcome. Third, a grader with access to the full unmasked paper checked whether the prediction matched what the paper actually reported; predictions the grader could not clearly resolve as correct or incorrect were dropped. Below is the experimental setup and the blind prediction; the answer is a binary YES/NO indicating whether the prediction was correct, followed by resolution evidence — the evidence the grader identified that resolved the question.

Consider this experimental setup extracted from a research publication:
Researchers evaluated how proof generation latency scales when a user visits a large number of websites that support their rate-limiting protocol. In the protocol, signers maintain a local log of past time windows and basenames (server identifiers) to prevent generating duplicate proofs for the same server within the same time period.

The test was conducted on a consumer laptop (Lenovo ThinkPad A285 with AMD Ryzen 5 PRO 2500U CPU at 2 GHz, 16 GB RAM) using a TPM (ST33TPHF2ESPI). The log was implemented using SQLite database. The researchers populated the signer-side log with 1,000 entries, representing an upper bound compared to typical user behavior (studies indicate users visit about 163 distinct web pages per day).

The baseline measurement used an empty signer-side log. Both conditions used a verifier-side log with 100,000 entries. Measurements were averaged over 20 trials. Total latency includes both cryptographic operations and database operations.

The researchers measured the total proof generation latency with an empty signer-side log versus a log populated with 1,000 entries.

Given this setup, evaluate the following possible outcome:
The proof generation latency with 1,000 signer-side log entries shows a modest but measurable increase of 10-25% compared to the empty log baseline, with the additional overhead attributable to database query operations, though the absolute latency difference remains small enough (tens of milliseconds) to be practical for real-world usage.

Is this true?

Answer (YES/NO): NO